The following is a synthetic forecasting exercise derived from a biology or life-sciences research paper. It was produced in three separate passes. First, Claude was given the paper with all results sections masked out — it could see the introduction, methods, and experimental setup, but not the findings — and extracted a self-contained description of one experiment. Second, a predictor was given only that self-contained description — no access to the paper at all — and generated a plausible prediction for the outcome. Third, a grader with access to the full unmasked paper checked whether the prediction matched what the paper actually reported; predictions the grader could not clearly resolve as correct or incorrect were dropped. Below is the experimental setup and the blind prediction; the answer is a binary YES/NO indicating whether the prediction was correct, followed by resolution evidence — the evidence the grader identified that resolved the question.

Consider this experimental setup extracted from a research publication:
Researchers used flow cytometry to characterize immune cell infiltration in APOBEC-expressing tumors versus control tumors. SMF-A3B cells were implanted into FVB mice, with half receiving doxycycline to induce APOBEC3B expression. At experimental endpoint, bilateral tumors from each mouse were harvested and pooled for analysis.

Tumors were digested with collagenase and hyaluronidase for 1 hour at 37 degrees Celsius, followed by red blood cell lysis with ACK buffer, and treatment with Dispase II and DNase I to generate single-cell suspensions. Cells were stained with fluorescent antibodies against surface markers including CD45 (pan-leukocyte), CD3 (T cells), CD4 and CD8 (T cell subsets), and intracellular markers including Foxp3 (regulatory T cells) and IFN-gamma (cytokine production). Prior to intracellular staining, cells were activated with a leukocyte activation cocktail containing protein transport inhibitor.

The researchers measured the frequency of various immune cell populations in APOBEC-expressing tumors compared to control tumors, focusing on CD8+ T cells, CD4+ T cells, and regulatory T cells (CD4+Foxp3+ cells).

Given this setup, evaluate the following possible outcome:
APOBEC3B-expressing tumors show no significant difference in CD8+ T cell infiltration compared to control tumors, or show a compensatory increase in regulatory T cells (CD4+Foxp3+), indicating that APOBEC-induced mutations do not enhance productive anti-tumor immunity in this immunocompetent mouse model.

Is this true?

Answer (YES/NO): NO